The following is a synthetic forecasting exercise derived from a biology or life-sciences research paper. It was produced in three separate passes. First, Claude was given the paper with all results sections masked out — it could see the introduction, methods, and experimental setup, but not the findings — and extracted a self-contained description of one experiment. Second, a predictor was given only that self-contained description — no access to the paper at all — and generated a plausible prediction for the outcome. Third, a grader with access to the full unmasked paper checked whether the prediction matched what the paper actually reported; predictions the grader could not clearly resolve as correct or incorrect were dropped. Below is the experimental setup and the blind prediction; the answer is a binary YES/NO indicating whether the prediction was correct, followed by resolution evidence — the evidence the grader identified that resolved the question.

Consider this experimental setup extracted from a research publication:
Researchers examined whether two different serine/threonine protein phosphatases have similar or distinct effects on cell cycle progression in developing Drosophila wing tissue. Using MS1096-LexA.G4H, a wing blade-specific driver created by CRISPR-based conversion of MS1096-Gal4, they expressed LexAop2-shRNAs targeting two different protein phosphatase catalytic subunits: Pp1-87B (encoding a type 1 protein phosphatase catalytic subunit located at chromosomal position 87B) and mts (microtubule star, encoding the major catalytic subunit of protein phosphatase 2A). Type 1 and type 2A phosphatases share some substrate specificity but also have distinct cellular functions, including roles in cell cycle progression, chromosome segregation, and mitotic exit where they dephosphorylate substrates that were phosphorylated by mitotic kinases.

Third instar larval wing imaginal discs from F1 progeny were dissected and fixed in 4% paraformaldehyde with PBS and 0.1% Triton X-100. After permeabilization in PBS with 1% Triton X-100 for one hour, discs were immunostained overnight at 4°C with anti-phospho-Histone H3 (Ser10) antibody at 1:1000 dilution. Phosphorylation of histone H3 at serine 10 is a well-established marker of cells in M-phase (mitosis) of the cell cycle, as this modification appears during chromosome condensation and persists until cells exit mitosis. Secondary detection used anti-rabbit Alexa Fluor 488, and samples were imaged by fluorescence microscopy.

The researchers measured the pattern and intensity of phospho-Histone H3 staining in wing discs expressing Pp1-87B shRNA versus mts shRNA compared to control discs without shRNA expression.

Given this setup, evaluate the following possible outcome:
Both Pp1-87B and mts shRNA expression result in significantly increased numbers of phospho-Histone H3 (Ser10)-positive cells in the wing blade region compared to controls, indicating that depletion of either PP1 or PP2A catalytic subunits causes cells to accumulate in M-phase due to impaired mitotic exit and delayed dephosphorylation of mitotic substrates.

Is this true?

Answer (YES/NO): NO